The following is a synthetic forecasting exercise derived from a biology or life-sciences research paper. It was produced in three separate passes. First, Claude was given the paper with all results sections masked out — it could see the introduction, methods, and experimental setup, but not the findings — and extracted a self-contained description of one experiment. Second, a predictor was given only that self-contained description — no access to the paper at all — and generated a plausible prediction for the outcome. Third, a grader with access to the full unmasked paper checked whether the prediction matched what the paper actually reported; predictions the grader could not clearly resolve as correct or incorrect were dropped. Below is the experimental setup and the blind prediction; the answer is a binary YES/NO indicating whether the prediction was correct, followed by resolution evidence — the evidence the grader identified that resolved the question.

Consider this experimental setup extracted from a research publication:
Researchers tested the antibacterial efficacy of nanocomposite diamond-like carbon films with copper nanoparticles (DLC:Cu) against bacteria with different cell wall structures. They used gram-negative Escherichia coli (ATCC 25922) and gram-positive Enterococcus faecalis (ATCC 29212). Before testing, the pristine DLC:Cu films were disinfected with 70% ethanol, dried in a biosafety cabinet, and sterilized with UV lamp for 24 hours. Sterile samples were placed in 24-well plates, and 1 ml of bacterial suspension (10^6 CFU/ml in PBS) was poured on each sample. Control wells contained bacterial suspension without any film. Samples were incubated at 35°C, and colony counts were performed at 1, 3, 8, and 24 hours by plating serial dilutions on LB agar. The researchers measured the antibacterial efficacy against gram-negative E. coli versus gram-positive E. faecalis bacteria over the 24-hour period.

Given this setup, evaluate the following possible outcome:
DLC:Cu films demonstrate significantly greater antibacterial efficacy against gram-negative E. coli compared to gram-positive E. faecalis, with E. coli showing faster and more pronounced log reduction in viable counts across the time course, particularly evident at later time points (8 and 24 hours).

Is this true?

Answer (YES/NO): NO